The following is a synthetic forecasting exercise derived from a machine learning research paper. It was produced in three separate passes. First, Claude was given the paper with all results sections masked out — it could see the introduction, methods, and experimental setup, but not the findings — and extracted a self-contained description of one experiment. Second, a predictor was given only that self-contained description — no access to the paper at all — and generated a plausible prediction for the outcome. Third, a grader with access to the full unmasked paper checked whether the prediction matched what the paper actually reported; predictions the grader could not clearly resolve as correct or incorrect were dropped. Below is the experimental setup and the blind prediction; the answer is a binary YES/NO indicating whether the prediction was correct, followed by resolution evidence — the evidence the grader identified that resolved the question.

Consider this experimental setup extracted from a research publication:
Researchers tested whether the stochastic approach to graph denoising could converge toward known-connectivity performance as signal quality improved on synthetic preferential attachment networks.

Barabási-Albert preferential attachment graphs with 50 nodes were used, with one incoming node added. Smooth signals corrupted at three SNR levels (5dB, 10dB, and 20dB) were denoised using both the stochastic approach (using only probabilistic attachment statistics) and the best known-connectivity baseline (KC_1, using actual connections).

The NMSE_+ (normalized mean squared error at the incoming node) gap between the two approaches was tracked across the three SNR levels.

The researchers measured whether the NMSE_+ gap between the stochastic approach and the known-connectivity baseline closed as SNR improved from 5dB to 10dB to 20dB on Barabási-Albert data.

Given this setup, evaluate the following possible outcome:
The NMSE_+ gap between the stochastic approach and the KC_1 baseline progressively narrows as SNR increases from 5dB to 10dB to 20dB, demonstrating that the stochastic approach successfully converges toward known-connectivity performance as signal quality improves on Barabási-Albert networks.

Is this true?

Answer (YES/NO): NO